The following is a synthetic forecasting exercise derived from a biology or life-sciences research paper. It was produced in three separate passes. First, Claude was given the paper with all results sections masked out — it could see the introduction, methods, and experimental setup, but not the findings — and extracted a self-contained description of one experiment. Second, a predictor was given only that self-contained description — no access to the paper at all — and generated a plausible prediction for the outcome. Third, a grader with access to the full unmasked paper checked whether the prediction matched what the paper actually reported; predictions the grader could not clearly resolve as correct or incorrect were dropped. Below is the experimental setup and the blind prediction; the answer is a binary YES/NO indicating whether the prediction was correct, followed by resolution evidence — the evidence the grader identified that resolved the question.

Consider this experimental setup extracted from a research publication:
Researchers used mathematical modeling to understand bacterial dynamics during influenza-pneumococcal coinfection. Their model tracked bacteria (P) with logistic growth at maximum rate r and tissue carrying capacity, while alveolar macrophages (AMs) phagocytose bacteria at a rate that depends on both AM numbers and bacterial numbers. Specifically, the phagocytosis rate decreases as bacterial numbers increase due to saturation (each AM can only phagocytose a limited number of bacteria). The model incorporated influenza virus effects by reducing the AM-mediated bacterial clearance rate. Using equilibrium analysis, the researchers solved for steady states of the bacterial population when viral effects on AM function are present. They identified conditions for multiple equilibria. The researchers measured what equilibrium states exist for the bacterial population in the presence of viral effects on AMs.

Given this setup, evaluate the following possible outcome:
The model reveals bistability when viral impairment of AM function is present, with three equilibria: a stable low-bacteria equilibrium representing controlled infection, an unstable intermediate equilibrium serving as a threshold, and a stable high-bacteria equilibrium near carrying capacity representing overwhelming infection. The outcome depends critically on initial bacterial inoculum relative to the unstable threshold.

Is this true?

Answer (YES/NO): YES